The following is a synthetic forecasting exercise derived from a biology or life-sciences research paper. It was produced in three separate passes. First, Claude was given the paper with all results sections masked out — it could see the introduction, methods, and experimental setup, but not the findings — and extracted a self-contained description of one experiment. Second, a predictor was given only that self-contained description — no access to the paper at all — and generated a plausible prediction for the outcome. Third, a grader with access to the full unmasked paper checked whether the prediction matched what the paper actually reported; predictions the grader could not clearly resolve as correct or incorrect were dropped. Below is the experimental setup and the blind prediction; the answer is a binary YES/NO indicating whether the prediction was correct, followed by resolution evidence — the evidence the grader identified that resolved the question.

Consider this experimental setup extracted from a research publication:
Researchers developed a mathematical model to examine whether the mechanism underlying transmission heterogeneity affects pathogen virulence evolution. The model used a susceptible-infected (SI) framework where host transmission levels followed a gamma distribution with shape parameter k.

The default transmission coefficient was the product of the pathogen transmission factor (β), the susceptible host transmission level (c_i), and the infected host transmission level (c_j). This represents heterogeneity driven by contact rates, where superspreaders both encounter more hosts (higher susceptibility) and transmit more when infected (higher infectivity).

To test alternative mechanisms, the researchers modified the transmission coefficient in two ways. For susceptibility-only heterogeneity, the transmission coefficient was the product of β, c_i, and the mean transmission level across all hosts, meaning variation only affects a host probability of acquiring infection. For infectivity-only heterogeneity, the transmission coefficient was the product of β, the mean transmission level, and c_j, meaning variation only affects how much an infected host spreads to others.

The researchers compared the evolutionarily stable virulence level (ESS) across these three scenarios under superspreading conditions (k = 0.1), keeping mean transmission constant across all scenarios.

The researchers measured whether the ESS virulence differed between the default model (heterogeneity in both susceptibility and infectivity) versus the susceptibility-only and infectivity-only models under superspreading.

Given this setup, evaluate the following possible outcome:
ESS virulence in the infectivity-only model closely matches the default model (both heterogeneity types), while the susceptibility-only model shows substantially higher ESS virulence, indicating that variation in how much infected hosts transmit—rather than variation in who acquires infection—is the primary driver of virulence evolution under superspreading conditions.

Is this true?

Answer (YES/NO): NO